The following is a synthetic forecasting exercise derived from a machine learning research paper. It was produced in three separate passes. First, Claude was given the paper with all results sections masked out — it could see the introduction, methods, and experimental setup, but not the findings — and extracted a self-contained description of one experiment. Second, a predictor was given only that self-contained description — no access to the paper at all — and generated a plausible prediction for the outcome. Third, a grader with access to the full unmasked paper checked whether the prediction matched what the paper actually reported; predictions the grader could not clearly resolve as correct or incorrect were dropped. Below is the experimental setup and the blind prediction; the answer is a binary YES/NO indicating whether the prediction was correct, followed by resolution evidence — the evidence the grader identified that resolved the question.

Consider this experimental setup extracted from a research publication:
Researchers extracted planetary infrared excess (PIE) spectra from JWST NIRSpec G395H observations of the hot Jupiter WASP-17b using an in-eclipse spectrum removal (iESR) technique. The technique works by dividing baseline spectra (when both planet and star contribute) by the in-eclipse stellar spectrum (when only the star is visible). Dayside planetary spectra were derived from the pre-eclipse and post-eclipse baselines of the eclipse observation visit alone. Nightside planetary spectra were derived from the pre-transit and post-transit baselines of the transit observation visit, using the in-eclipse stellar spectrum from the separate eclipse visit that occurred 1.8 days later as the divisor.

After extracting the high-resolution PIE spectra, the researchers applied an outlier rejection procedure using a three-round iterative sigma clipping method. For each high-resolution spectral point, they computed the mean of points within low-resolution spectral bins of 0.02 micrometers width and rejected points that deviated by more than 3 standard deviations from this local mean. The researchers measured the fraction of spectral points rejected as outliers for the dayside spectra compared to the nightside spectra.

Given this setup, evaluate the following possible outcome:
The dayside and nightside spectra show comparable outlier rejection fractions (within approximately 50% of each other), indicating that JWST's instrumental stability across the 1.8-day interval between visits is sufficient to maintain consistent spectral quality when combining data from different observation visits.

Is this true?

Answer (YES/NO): NO